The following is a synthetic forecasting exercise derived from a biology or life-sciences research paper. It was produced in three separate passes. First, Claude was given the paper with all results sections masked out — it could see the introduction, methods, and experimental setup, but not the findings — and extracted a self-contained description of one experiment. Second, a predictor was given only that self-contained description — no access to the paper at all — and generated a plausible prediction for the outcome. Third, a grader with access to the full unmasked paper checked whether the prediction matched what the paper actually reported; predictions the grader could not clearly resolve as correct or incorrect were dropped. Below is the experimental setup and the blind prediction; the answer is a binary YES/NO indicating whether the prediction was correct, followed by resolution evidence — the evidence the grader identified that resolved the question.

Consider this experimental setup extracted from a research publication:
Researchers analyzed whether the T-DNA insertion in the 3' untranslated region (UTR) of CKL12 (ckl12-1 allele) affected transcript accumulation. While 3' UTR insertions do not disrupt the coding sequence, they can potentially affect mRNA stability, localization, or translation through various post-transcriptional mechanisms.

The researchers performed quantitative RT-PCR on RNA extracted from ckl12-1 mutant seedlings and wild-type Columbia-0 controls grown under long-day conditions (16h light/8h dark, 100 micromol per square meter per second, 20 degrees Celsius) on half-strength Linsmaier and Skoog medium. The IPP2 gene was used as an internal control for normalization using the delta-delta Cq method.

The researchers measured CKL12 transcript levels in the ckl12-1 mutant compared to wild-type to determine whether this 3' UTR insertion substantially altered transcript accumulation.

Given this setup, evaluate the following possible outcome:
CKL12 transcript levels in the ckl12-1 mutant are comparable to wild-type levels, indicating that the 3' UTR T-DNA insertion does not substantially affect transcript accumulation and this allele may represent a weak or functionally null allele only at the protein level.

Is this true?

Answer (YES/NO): NO